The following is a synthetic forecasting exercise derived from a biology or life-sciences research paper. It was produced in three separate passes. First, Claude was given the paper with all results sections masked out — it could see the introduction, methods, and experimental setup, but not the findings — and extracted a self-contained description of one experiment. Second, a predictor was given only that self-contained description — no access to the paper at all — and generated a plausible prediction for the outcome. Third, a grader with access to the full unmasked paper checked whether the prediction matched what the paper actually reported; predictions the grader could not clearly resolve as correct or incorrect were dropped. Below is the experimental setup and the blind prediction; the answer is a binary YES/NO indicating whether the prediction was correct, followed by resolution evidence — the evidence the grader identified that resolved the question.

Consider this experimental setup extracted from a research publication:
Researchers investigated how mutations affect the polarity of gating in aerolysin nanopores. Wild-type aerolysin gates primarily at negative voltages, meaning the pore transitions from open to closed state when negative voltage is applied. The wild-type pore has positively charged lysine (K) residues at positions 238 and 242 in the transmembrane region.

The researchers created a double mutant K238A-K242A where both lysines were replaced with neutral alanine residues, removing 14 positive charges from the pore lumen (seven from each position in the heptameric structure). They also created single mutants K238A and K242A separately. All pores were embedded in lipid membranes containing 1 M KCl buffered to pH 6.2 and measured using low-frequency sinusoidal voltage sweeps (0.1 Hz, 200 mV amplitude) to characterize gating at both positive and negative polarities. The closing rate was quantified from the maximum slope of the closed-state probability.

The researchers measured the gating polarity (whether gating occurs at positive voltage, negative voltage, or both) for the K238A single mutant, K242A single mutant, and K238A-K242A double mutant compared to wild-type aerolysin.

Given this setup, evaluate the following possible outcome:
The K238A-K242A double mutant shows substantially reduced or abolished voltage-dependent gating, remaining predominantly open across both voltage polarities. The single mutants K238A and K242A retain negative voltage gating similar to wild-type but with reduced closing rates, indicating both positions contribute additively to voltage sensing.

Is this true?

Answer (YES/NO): NO